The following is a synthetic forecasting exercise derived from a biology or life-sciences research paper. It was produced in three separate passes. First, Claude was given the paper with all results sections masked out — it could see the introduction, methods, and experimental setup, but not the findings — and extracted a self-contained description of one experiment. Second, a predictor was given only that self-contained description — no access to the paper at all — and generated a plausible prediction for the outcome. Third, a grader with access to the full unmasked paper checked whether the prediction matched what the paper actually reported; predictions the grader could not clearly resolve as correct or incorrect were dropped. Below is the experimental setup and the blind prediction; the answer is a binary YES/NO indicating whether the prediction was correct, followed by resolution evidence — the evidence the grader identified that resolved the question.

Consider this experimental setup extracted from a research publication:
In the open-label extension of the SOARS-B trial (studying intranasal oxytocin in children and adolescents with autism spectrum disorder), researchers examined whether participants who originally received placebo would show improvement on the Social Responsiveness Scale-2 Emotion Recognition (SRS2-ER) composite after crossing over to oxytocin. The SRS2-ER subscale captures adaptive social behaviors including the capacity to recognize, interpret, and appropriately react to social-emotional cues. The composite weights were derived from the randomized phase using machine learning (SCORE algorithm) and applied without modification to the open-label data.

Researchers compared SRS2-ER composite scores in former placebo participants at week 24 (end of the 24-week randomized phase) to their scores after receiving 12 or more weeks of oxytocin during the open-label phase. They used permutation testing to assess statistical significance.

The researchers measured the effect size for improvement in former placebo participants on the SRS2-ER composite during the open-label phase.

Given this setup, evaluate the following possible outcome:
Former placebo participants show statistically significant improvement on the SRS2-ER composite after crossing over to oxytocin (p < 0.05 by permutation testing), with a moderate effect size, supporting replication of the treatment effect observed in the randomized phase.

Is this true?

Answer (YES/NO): YES